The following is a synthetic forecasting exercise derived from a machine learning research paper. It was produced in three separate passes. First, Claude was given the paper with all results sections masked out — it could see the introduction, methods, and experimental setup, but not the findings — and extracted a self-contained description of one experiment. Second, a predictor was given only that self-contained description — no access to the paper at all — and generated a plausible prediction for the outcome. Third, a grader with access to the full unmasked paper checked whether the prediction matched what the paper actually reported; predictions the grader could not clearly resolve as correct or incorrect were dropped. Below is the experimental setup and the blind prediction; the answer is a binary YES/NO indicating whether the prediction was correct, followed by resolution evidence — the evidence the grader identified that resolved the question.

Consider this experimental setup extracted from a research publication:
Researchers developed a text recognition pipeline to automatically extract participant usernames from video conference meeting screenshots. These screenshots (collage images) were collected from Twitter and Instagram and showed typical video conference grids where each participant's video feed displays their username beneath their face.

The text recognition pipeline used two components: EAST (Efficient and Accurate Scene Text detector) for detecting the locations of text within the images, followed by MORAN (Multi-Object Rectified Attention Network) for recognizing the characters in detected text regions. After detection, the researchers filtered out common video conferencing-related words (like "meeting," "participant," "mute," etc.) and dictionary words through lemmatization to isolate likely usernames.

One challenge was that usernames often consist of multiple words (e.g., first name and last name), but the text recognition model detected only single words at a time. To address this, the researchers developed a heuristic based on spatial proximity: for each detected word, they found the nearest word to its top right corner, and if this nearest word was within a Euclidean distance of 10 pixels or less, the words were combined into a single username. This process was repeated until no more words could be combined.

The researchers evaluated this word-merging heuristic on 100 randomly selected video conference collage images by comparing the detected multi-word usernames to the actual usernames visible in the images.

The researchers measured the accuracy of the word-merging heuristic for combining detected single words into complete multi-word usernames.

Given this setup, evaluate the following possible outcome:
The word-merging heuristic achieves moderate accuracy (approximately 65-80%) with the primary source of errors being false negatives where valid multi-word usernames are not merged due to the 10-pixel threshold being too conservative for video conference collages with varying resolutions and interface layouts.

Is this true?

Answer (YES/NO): NO